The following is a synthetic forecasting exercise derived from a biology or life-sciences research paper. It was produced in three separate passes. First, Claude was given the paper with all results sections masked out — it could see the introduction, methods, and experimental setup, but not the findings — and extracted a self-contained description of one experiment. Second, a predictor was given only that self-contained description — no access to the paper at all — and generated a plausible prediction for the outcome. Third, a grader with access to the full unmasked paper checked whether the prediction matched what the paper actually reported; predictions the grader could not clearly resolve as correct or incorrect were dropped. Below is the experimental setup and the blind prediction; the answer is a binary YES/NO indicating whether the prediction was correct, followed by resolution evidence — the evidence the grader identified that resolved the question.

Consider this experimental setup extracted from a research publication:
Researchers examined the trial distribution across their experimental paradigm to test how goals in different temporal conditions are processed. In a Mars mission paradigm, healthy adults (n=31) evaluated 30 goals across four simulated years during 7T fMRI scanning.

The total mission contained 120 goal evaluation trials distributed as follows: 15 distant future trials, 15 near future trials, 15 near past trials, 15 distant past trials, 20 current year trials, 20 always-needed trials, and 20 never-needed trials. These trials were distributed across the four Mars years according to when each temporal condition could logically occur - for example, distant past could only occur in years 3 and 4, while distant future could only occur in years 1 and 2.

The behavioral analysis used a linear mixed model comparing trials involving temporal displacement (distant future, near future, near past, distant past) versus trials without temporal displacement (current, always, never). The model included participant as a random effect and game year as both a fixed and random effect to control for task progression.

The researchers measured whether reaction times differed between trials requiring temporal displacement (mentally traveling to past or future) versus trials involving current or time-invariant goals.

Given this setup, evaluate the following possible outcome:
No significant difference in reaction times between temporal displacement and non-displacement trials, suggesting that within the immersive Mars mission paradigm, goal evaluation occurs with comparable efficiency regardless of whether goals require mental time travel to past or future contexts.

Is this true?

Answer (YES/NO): NO